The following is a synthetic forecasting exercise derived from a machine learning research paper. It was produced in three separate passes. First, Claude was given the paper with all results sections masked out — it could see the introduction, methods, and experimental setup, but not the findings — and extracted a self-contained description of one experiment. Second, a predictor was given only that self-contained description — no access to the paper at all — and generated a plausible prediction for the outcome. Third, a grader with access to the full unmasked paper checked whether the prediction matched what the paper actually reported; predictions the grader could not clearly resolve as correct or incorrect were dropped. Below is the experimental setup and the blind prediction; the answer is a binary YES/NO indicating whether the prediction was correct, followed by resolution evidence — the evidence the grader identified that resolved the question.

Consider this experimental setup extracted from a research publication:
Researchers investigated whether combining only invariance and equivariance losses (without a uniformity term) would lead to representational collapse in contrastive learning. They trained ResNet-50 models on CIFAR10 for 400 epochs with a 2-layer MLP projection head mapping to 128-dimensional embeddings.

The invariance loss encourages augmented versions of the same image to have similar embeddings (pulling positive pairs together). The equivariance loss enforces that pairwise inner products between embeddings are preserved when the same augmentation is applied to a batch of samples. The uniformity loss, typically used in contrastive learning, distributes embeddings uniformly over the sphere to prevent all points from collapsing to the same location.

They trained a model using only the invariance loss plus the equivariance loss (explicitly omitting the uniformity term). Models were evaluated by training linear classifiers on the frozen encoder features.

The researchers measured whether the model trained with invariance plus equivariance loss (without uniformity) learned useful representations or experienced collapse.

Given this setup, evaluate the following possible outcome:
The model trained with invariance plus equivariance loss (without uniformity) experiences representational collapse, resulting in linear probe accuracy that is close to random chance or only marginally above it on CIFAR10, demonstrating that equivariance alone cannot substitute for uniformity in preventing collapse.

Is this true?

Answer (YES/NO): YES